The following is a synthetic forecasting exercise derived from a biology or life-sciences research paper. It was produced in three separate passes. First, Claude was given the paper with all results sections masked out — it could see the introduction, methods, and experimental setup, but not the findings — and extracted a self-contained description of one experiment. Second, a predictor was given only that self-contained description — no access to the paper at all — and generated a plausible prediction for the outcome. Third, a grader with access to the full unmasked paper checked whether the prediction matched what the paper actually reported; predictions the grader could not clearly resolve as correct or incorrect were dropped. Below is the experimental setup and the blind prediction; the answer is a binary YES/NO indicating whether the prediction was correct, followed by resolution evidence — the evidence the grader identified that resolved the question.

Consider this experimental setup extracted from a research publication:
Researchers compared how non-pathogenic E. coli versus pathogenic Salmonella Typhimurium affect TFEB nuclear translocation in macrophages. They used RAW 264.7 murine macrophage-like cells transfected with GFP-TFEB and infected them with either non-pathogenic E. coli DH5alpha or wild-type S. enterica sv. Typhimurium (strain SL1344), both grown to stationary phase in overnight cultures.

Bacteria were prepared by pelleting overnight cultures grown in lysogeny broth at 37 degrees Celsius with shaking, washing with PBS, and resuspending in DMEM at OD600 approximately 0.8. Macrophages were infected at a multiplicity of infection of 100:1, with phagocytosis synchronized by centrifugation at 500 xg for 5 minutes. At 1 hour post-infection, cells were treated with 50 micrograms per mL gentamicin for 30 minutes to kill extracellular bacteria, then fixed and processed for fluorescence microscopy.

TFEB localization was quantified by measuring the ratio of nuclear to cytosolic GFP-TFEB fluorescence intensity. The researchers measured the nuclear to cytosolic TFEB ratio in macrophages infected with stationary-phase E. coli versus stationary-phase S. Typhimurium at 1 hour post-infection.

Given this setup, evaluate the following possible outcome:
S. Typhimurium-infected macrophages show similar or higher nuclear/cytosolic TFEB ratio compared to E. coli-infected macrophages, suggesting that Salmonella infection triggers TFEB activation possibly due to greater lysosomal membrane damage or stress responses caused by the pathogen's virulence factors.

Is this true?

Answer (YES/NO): NO